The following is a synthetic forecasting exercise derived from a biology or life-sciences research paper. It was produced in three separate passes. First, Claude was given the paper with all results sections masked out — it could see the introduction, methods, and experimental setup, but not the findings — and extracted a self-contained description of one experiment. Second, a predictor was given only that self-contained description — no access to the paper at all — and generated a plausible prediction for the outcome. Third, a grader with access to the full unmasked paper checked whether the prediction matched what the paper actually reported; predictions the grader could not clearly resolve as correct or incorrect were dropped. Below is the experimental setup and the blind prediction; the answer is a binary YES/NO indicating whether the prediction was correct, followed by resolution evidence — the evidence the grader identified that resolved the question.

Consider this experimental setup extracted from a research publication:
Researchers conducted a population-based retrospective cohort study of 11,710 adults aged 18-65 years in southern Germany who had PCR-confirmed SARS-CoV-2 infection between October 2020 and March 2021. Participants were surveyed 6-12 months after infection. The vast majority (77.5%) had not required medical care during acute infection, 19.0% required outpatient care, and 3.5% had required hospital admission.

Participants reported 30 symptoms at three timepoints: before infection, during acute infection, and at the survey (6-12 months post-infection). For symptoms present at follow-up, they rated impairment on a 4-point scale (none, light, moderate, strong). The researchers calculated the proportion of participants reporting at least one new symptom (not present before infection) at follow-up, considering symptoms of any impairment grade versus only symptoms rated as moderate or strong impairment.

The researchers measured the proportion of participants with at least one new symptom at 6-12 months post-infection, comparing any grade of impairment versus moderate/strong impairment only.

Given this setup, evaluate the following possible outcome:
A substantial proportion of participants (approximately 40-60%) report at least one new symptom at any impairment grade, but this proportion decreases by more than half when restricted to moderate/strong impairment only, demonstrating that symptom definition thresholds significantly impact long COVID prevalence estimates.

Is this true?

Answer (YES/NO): NO